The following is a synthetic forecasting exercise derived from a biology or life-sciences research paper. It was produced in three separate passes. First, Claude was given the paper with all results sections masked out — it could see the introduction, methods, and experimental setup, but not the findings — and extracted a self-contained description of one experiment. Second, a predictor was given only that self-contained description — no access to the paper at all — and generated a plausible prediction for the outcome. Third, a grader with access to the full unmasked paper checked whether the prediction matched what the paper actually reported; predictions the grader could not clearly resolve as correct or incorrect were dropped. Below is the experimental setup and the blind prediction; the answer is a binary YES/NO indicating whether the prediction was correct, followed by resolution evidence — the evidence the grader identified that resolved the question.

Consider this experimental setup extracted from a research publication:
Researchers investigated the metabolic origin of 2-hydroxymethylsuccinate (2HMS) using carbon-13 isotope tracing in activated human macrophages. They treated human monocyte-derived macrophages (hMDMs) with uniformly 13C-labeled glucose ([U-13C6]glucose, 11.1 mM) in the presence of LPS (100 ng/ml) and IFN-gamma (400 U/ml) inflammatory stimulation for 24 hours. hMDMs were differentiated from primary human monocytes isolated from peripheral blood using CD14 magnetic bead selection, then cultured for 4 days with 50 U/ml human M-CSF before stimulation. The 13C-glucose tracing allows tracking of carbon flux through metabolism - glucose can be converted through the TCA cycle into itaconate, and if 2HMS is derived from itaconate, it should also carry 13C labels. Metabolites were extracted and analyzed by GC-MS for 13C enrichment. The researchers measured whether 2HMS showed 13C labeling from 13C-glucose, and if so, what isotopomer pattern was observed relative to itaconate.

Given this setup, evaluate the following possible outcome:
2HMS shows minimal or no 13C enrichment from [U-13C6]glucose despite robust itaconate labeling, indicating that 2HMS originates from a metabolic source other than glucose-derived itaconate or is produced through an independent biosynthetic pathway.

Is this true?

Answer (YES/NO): NO